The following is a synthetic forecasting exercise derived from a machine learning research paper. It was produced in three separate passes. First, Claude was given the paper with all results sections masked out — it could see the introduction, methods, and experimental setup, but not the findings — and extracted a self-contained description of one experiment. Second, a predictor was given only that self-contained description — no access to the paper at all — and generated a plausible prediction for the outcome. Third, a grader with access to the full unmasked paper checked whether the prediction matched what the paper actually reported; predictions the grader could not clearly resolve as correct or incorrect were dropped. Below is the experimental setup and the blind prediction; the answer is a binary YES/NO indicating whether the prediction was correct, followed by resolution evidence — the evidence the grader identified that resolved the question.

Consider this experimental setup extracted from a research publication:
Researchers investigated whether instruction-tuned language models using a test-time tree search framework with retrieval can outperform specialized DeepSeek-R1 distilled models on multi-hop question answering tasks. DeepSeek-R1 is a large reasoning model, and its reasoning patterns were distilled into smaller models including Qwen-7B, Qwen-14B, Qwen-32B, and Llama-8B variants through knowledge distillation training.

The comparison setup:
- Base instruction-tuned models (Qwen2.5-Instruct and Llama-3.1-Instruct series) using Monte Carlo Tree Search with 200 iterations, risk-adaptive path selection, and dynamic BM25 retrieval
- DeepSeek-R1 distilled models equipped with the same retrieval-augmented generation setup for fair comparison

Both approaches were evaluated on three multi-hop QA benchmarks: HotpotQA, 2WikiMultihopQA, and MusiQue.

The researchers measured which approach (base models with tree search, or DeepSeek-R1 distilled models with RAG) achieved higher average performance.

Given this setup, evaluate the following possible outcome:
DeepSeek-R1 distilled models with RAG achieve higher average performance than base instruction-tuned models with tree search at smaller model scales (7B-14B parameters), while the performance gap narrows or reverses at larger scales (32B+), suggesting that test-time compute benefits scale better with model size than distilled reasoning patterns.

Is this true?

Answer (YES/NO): NO